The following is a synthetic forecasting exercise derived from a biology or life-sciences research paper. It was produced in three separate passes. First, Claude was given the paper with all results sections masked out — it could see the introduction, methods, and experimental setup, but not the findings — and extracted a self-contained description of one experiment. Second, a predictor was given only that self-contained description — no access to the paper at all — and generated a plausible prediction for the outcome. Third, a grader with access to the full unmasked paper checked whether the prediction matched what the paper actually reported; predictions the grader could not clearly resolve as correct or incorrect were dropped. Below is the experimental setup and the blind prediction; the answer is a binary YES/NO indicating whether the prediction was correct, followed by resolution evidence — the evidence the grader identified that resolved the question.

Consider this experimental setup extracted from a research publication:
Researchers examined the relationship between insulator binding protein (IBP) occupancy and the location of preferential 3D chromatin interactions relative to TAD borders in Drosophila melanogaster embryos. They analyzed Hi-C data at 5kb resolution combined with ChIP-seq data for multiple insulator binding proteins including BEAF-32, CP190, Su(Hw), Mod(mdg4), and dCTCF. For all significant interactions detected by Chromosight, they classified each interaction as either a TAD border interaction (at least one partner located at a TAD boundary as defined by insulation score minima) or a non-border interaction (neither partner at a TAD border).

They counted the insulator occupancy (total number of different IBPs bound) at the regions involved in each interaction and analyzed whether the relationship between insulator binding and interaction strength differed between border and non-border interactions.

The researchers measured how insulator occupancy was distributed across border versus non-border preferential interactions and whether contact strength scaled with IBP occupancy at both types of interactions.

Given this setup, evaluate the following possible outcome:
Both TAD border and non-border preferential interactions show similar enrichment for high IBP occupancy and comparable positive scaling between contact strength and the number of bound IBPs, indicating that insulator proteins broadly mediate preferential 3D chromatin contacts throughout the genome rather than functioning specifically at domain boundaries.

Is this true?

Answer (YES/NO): YES